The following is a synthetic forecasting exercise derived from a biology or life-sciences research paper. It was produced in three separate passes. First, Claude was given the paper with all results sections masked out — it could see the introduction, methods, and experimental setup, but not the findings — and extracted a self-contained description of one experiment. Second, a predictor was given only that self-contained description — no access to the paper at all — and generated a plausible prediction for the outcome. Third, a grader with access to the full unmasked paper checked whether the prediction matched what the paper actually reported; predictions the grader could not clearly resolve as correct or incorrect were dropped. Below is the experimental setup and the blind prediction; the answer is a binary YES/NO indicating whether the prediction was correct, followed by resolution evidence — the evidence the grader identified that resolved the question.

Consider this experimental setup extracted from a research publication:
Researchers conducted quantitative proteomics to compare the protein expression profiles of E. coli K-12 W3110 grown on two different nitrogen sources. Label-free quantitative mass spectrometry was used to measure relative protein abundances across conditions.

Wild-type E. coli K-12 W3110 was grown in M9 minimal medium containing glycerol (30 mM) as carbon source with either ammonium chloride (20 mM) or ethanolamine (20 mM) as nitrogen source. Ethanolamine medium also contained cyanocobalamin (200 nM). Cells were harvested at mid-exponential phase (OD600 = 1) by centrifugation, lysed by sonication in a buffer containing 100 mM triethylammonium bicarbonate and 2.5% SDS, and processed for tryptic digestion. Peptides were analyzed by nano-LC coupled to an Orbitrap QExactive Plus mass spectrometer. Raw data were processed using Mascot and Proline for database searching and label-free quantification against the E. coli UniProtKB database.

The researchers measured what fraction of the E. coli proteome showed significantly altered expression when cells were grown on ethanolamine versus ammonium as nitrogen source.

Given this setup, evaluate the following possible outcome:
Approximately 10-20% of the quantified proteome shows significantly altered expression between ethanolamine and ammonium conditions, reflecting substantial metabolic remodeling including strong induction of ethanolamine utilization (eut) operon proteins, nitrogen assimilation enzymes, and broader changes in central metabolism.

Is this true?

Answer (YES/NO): NO